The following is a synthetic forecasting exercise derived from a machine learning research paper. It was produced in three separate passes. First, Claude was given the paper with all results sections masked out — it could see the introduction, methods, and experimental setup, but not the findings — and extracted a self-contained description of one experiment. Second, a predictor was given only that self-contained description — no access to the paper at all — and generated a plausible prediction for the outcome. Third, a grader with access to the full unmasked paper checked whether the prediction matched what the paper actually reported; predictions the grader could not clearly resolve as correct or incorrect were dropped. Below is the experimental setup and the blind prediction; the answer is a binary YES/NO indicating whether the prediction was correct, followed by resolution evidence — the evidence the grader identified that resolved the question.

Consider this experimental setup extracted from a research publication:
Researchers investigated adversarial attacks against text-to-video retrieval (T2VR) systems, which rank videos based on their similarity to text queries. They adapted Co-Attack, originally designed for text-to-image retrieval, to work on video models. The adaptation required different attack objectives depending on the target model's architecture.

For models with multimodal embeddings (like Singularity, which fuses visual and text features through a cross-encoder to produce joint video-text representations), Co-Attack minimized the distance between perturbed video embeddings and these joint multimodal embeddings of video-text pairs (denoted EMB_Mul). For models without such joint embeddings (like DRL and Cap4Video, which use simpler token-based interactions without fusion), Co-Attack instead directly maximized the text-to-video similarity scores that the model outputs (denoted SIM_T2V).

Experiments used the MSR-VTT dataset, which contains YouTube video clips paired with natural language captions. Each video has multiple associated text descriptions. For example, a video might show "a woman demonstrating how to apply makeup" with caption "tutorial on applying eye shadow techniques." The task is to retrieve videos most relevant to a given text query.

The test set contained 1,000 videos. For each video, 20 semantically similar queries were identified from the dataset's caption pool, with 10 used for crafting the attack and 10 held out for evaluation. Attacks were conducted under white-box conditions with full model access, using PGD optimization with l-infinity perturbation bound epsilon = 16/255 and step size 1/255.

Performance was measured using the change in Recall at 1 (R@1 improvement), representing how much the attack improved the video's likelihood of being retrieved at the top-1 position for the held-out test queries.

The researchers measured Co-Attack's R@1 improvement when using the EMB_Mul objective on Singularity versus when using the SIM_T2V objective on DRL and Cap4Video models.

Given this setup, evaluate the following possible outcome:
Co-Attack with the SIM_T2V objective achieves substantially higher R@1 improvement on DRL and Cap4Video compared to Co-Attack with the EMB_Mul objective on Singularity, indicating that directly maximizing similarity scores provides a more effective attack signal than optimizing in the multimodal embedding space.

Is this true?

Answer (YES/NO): YES